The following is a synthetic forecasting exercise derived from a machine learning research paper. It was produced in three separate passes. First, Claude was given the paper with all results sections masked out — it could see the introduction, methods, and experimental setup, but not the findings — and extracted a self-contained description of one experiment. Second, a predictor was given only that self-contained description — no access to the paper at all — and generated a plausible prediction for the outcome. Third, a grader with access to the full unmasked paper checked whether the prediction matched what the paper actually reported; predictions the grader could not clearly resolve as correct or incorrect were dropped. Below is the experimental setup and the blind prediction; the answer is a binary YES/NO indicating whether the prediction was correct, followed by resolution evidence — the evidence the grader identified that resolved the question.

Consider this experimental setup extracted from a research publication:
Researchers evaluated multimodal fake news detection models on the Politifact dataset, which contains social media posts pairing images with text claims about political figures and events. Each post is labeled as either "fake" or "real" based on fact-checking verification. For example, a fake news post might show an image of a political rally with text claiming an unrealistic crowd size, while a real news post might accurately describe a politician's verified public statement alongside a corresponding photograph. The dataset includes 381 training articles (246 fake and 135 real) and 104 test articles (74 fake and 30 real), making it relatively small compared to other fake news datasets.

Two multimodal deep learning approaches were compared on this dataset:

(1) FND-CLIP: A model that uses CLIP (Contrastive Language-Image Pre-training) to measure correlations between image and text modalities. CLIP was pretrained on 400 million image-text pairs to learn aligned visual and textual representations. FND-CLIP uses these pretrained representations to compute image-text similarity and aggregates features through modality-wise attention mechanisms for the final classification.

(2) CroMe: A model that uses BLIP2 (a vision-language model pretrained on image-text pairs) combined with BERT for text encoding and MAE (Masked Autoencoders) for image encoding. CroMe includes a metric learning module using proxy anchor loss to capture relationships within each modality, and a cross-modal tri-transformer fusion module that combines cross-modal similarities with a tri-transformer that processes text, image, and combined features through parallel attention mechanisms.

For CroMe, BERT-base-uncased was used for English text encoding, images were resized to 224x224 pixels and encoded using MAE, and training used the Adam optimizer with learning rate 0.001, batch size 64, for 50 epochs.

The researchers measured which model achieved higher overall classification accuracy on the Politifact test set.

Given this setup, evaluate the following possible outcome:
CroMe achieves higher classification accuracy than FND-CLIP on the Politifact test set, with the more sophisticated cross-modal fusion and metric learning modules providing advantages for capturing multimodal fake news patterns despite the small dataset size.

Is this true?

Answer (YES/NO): NO